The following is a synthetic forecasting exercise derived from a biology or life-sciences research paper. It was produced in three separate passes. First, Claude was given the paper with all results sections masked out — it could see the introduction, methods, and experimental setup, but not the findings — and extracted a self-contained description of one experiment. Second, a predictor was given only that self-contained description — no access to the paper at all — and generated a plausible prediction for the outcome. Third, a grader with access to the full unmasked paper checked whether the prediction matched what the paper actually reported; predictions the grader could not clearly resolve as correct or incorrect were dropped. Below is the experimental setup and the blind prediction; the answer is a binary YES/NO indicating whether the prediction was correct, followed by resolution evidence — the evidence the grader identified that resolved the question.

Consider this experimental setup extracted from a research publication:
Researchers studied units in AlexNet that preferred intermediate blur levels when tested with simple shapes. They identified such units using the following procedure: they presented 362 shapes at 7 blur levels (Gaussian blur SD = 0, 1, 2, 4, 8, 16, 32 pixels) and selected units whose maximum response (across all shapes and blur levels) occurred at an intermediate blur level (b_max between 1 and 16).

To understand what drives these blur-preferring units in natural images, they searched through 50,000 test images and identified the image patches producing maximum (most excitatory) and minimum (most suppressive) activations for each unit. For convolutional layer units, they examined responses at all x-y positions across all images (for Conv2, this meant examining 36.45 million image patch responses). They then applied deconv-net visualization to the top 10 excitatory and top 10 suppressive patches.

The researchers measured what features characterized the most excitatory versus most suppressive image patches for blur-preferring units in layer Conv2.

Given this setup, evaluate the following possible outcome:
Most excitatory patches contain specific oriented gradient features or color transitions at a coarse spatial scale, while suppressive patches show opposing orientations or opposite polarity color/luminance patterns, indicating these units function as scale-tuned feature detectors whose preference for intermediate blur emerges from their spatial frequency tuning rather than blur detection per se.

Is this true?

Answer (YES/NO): NO